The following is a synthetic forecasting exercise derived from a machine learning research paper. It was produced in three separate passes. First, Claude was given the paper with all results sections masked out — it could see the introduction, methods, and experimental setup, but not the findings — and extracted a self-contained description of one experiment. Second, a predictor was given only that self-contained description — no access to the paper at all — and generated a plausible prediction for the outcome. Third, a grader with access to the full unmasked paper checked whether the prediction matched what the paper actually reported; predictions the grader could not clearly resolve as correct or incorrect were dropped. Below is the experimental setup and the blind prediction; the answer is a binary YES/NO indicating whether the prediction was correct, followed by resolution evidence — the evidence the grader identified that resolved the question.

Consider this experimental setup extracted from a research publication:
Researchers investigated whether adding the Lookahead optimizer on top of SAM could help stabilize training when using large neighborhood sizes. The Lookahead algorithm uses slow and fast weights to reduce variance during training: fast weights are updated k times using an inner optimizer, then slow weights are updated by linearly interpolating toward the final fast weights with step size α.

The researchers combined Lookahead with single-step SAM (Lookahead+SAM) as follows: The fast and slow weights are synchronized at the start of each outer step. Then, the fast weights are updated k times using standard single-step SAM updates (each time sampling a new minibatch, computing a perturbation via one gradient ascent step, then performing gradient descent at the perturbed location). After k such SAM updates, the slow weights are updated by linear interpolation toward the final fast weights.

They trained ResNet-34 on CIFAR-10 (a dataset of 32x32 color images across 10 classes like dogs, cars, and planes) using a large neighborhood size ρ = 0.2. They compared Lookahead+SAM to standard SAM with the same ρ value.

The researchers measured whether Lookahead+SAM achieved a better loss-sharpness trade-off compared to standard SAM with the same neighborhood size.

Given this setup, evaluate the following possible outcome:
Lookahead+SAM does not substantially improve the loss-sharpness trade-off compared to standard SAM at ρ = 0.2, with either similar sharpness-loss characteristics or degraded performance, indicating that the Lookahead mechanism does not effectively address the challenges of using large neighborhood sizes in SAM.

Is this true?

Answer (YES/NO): YES